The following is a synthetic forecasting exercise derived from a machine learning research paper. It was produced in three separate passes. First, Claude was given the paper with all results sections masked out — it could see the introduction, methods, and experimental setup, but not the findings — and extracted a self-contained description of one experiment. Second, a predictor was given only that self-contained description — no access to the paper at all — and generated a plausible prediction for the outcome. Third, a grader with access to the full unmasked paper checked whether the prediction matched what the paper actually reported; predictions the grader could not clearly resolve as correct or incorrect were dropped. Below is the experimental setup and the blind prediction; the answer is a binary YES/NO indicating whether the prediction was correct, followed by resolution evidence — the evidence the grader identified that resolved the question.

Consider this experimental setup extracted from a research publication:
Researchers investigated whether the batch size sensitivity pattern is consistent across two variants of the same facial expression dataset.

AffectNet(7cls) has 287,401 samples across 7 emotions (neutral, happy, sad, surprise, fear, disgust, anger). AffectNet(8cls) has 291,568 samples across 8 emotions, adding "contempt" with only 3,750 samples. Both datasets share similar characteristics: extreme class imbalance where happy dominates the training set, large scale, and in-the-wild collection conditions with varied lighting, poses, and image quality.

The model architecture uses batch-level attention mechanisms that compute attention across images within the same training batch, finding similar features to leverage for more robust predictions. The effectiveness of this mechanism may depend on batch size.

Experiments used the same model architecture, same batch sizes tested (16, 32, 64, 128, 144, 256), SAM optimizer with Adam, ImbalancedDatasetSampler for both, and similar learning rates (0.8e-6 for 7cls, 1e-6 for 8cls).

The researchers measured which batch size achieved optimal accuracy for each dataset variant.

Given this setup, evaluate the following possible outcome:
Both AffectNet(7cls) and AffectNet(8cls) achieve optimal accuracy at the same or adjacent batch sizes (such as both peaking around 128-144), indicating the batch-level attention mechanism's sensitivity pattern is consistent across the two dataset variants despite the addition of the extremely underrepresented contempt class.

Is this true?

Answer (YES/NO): YES